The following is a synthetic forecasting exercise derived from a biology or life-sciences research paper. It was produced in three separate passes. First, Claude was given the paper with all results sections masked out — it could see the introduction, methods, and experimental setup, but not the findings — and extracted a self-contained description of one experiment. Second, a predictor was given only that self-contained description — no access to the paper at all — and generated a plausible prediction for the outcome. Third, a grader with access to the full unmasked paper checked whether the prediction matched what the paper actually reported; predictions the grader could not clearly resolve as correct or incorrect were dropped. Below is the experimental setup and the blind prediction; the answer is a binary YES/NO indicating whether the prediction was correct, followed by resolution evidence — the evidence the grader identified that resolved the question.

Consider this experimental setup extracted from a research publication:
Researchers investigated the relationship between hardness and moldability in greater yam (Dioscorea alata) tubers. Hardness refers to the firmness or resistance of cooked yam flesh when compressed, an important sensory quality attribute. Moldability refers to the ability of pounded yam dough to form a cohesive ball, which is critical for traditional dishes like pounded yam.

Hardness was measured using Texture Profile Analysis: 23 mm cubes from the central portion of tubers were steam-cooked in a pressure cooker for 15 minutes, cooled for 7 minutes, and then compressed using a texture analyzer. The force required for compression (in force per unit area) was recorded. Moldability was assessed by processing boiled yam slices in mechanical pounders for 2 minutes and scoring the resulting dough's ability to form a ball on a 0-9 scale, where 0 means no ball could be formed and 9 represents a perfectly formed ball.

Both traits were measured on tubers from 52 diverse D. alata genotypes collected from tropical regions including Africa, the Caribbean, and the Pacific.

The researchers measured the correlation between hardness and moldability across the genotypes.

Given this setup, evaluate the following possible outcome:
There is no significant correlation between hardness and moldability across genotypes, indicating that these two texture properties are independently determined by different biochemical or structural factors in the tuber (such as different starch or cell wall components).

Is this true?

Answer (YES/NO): NO